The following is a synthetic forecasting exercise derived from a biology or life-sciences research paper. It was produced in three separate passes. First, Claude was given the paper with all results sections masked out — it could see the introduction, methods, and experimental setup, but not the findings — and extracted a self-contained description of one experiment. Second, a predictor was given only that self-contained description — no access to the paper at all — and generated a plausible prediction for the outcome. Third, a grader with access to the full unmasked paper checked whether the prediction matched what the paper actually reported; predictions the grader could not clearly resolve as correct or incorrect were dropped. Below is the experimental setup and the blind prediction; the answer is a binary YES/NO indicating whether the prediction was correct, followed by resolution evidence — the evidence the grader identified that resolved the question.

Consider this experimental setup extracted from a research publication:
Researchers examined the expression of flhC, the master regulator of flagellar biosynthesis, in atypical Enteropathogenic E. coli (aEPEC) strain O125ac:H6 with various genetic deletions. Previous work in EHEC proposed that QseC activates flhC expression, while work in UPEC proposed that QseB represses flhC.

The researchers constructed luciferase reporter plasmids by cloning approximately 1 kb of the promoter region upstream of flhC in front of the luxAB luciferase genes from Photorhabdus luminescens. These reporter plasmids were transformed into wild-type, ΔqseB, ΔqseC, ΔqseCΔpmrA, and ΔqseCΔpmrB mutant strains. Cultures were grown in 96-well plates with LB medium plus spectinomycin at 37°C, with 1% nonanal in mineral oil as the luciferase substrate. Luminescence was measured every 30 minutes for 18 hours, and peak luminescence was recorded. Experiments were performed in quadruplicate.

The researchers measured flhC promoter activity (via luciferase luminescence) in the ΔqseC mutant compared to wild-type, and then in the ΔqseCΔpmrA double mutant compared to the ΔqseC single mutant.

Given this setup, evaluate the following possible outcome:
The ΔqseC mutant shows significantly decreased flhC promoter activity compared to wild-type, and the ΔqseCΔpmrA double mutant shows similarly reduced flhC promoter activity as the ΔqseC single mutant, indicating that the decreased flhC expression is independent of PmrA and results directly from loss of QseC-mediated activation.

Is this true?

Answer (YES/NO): YES